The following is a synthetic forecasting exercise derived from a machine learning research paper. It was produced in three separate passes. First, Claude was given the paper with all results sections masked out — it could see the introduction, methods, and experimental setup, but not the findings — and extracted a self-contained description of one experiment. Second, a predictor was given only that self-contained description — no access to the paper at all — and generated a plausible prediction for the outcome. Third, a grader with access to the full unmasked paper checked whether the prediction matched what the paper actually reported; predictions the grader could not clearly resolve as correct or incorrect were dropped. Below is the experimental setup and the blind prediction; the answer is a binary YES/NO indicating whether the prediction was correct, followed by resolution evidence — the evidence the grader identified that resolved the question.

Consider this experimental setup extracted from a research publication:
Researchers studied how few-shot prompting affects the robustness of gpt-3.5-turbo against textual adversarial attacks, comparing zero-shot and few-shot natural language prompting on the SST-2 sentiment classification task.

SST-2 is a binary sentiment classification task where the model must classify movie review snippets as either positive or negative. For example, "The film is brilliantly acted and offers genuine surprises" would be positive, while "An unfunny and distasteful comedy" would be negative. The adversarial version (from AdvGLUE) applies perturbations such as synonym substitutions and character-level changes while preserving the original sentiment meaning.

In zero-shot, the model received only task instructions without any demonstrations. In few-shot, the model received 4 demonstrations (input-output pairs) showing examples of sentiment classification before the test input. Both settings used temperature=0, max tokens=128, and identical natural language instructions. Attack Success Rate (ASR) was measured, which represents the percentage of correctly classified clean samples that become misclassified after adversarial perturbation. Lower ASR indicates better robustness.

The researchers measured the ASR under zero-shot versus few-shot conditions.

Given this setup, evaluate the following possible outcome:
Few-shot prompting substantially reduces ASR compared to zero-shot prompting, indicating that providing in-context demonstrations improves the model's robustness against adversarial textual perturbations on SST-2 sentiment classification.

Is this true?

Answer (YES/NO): YES